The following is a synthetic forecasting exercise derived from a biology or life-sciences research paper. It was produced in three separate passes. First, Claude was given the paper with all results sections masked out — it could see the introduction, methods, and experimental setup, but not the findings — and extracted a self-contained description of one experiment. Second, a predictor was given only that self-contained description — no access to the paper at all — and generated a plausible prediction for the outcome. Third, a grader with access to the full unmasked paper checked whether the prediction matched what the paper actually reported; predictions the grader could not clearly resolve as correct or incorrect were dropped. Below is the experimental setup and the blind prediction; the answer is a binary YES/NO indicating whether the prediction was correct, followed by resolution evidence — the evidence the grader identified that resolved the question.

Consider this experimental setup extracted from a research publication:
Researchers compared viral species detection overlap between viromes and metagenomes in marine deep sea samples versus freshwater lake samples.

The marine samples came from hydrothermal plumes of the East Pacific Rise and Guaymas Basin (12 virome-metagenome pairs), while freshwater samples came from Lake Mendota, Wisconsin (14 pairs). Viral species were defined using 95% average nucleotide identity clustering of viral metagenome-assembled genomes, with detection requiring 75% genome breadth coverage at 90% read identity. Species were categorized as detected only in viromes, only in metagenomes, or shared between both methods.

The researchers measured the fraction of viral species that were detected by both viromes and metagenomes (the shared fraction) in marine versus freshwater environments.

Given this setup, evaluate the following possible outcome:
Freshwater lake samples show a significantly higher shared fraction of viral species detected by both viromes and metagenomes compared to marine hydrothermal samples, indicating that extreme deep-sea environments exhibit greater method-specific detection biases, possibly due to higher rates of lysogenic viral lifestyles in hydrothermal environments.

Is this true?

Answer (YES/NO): NO